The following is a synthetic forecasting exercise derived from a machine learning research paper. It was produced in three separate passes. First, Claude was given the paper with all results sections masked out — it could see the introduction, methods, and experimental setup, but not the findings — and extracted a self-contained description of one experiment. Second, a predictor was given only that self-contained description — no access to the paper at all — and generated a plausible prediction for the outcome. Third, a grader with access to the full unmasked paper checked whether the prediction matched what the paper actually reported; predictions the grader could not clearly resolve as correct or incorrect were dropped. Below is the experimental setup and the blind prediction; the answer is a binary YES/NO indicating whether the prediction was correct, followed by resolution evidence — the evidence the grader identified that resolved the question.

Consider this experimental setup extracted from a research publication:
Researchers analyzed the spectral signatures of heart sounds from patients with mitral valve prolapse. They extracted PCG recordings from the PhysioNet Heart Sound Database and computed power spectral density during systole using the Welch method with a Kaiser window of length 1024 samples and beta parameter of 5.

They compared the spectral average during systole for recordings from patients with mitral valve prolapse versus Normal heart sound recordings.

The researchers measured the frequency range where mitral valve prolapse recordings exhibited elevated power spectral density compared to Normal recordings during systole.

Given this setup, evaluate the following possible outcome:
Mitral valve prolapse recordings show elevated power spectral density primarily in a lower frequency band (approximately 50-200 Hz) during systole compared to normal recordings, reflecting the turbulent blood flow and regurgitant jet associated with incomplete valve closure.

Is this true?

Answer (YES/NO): NO